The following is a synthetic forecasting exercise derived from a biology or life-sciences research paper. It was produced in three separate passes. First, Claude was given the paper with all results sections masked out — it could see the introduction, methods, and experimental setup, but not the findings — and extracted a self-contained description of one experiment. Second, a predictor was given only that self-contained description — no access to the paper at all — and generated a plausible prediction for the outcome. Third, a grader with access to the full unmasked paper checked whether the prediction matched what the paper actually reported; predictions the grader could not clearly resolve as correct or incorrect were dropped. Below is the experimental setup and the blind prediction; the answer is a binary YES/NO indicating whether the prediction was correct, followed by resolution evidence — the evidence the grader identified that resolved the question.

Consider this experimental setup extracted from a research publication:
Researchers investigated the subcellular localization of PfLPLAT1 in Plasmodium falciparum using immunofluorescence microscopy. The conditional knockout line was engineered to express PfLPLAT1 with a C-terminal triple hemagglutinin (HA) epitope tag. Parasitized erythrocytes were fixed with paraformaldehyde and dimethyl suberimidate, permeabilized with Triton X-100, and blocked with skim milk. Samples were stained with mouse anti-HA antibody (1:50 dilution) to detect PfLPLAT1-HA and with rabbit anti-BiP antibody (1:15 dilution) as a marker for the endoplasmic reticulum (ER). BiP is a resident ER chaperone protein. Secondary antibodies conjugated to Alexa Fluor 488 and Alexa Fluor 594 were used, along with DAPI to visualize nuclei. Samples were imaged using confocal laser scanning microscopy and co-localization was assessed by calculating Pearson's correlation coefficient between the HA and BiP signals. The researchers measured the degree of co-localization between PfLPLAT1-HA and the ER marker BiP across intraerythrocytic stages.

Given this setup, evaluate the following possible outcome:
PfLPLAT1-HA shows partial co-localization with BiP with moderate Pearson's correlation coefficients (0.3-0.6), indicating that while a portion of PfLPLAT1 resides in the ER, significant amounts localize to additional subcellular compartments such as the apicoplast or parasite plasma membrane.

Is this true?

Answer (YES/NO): NO